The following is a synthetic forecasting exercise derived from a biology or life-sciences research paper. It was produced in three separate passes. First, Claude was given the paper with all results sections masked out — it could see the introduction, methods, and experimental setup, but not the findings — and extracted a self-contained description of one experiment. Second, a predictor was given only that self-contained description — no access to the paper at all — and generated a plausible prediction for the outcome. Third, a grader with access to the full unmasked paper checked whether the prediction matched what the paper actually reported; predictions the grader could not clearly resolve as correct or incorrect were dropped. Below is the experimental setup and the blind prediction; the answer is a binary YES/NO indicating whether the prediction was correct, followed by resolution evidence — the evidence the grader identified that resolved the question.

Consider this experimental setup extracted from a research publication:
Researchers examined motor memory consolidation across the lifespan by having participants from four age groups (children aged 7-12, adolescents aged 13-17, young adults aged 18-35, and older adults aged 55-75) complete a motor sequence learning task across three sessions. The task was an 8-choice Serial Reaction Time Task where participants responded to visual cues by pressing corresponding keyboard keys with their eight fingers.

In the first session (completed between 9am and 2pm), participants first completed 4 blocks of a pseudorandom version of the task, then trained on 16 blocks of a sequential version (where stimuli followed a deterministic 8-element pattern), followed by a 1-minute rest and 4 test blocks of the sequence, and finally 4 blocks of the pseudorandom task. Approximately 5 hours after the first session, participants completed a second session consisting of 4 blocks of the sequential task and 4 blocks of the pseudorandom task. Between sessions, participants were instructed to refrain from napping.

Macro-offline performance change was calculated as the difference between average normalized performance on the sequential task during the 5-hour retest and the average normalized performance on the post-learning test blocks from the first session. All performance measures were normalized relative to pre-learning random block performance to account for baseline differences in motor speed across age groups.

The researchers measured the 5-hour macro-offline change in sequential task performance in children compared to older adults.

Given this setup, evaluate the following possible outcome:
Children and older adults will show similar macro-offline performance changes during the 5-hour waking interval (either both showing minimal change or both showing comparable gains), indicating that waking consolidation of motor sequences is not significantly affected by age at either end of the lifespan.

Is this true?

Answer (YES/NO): NO